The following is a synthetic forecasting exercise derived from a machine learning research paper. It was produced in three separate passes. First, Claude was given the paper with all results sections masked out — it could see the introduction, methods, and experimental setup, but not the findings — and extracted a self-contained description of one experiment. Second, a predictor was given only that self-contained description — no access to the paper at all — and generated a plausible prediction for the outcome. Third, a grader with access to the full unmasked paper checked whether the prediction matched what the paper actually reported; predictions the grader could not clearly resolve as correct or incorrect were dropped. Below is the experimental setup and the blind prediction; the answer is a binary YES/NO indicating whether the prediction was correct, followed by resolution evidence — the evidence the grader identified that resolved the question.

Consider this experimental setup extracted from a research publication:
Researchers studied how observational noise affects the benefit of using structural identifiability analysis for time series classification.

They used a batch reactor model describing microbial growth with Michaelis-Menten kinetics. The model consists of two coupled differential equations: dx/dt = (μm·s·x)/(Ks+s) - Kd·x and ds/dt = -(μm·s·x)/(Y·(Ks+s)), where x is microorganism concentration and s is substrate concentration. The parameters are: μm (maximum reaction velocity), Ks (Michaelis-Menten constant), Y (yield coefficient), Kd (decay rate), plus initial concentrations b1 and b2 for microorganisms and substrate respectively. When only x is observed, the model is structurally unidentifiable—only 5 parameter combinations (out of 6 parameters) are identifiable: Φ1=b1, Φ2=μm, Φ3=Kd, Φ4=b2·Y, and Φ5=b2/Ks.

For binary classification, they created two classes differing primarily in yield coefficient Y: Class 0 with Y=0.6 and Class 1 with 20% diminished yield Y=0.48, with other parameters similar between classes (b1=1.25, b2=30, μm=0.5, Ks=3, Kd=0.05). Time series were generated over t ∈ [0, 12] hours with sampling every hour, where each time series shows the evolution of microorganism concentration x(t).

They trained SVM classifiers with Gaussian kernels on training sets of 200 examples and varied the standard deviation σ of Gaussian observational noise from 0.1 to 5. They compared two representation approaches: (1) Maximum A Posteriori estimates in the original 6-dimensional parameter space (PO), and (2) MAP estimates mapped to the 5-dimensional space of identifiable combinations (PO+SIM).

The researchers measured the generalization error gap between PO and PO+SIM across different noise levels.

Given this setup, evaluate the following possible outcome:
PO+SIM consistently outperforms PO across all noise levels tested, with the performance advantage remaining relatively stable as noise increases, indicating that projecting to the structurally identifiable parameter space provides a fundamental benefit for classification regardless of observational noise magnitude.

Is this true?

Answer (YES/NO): NO